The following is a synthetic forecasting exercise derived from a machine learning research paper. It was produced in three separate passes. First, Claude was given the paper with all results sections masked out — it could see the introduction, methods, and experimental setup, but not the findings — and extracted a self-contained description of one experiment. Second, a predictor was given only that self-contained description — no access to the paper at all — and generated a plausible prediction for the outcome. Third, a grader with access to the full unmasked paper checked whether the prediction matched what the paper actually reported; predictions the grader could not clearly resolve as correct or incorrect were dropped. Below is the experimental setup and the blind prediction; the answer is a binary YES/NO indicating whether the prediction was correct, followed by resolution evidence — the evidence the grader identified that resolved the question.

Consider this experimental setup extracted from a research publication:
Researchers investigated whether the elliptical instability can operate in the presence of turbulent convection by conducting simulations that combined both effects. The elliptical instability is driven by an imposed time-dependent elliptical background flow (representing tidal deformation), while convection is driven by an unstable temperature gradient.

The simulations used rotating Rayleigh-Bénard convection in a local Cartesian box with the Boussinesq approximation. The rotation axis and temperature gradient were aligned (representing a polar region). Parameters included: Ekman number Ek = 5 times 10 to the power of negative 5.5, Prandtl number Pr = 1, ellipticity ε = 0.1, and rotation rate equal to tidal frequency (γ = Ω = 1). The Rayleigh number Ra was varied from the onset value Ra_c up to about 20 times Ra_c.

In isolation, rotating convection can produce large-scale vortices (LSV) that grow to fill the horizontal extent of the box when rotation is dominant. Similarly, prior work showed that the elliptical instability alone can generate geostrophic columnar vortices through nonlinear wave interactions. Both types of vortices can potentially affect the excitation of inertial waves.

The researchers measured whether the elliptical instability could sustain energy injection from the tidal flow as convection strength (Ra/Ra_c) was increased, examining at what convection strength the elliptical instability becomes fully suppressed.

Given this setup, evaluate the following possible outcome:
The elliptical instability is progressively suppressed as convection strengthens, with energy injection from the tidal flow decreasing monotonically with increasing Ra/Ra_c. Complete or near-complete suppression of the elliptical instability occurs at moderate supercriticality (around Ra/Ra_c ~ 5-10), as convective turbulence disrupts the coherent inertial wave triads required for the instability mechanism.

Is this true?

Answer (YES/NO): NO